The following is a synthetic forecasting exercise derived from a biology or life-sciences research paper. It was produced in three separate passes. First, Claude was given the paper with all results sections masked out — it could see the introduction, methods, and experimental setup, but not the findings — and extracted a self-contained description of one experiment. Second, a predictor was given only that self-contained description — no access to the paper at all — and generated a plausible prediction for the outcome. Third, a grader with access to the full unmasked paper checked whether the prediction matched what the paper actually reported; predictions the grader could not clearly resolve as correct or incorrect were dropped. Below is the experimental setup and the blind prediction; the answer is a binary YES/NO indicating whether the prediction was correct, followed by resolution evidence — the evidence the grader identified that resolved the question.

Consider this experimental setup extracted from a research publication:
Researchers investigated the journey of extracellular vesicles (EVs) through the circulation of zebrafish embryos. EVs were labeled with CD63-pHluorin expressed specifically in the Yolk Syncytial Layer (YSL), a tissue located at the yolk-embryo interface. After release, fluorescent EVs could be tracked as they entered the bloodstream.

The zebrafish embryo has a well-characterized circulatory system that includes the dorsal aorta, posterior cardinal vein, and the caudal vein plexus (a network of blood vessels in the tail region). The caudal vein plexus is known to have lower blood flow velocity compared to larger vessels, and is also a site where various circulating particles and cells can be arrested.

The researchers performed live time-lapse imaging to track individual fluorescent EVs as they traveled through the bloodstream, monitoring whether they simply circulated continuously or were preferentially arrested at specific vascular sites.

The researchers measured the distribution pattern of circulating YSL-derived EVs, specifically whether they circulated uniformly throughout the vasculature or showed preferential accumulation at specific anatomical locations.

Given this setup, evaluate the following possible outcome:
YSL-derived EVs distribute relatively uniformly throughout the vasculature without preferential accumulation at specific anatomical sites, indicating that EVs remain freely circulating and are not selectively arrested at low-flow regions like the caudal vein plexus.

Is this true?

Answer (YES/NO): NO